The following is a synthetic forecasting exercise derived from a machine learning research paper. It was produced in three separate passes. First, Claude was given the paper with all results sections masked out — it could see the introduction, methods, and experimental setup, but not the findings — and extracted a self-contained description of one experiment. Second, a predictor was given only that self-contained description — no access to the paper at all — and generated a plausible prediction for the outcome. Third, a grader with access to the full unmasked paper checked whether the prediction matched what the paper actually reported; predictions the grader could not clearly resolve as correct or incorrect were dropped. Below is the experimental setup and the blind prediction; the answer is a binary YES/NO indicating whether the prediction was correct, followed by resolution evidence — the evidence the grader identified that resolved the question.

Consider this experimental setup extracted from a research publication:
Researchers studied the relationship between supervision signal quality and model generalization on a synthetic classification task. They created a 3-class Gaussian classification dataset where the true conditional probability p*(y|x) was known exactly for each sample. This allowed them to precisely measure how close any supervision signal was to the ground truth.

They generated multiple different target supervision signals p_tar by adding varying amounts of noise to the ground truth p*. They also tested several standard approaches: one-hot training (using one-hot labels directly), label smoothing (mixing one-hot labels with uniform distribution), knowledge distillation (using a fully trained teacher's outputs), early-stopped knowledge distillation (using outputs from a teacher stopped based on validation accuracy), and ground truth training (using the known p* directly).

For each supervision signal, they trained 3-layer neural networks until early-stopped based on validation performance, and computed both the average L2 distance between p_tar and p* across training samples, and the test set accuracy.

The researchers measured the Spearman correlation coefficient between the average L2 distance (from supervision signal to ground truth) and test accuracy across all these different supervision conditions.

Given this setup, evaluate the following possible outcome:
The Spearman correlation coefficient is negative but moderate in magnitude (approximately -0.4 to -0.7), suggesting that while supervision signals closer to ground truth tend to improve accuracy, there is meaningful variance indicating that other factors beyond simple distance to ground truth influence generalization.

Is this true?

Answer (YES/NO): NO